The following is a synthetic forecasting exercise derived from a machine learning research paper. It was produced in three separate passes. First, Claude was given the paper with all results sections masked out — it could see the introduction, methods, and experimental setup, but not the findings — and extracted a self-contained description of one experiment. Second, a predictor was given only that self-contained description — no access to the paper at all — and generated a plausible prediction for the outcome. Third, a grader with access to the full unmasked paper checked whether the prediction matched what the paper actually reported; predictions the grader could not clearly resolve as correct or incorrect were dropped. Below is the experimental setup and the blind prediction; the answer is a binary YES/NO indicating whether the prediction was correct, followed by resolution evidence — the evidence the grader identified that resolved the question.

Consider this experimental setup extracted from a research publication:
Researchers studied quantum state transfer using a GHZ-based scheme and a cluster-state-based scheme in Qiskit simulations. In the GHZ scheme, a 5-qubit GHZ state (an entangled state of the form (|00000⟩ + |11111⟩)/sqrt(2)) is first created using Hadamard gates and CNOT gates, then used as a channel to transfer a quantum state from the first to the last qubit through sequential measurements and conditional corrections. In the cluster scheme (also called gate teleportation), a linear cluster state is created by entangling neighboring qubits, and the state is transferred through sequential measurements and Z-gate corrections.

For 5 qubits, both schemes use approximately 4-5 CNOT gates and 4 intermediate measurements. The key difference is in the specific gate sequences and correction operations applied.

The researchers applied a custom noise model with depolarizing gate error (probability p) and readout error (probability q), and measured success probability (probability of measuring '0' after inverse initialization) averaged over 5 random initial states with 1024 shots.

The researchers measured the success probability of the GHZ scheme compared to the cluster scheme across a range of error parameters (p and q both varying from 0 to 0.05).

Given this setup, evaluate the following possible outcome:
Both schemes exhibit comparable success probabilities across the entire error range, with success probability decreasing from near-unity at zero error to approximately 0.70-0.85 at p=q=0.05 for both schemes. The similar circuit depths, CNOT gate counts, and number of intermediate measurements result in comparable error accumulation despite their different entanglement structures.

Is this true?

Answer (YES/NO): NO